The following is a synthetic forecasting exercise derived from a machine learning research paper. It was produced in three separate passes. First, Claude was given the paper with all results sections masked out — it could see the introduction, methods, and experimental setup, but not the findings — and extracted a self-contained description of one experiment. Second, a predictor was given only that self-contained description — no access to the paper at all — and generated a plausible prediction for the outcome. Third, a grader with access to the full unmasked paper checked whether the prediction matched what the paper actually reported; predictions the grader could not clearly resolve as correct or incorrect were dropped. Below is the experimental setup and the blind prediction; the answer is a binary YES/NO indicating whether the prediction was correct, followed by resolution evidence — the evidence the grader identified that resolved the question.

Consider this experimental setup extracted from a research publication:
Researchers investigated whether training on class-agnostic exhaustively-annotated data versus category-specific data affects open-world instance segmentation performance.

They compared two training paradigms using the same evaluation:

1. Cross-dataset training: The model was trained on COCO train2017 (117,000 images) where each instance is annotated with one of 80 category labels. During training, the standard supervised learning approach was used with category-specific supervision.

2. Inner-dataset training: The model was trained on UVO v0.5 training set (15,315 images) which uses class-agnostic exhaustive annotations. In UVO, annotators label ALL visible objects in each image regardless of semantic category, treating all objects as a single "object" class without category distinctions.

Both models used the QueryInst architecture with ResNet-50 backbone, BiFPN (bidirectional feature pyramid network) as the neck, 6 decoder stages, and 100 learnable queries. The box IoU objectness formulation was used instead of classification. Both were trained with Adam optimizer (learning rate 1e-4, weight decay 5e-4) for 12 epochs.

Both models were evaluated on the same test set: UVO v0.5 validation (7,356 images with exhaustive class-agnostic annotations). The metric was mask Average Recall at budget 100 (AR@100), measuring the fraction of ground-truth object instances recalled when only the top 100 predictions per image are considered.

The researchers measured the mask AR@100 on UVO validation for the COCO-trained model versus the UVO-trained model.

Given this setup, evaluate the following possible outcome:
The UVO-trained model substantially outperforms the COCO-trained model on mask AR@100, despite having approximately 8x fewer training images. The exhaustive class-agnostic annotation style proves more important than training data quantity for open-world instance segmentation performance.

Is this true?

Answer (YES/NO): NO